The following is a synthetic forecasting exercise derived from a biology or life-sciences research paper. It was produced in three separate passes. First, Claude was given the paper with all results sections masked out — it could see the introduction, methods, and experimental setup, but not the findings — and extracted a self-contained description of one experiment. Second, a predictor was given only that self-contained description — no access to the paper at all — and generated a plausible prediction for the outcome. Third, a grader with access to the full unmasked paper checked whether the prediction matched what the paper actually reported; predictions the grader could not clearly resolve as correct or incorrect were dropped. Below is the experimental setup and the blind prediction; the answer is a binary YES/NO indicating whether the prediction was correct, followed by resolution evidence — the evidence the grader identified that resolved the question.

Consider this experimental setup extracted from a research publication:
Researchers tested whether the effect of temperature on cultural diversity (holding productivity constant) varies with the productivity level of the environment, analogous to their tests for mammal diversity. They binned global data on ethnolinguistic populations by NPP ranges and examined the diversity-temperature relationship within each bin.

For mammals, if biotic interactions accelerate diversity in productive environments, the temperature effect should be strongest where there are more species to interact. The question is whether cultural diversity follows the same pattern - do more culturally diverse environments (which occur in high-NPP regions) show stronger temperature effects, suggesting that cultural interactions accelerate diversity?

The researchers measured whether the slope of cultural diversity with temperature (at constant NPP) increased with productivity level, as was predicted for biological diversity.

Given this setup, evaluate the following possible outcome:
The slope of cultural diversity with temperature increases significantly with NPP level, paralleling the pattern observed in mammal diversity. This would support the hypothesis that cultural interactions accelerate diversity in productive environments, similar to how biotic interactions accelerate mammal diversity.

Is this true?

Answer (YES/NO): YES